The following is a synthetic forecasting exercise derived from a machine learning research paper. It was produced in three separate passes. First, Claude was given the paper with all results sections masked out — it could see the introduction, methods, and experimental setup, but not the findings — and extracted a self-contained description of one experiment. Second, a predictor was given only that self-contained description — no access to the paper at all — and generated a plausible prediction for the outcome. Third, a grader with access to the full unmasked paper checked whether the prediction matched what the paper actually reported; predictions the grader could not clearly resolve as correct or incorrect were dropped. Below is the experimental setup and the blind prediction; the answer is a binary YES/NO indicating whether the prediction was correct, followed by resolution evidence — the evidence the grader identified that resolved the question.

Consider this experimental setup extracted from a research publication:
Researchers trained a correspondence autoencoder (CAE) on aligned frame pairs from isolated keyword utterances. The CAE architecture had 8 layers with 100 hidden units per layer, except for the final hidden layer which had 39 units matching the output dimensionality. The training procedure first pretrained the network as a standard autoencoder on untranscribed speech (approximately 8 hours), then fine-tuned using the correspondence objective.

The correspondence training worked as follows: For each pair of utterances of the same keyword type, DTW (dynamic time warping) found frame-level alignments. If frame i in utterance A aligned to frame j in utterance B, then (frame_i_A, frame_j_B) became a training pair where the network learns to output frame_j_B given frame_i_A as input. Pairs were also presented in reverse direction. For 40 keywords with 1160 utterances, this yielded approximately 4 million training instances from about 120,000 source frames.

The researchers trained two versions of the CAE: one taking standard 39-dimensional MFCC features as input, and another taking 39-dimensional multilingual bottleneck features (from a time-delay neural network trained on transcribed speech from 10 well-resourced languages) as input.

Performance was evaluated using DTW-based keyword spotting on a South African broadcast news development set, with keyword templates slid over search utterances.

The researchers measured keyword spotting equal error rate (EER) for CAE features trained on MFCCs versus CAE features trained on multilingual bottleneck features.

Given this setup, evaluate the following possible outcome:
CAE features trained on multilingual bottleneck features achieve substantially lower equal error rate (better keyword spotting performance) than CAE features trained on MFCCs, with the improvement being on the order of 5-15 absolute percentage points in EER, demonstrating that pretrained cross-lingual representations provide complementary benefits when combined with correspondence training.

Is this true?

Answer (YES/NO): NO